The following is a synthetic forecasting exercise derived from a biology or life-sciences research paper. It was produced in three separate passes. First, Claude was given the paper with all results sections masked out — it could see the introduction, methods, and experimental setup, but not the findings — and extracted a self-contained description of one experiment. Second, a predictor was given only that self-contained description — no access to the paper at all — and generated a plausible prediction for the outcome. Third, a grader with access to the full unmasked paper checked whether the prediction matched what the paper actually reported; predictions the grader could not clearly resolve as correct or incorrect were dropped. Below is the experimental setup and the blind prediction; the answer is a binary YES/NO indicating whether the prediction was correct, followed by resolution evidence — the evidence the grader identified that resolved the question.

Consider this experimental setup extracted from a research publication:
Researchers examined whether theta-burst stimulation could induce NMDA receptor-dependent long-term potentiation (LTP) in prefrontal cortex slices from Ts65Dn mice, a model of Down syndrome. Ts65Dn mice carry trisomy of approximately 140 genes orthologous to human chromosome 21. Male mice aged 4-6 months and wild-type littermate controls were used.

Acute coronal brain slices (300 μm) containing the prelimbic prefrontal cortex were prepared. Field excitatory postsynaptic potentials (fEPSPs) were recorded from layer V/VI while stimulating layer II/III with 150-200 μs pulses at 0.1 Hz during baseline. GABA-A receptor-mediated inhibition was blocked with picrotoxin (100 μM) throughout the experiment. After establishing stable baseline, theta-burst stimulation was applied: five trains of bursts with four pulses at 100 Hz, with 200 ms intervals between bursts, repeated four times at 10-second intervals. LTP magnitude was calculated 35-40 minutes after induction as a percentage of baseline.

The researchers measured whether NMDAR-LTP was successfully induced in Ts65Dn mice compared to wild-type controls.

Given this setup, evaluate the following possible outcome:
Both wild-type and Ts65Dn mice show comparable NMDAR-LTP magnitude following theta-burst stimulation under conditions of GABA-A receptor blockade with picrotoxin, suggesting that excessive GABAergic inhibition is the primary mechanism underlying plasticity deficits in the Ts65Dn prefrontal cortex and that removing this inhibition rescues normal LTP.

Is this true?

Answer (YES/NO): NO